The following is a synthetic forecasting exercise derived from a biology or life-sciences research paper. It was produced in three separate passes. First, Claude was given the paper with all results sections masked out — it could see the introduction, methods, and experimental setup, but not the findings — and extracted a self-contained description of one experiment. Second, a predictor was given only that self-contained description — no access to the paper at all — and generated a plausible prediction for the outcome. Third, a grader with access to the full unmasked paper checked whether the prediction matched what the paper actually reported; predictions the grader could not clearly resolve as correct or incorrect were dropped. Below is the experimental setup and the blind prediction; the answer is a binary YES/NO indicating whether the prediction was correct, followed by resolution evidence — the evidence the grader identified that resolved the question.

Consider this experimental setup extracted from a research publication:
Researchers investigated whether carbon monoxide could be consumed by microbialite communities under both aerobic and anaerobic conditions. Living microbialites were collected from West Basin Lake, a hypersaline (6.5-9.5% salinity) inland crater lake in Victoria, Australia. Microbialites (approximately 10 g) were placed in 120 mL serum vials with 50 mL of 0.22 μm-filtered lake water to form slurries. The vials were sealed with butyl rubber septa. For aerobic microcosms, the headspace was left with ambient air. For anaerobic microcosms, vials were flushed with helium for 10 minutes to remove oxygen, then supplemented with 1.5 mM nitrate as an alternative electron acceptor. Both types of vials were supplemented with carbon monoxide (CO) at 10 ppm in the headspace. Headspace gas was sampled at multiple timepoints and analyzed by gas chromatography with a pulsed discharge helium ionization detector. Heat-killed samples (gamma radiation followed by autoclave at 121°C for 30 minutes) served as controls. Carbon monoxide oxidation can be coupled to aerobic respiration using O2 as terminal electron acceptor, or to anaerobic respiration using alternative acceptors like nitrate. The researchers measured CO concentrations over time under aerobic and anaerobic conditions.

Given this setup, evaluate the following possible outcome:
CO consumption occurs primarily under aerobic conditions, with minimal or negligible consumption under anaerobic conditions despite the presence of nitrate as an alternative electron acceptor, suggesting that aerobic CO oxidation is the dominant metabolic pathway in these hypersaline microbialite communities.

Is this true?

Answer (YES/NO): NO